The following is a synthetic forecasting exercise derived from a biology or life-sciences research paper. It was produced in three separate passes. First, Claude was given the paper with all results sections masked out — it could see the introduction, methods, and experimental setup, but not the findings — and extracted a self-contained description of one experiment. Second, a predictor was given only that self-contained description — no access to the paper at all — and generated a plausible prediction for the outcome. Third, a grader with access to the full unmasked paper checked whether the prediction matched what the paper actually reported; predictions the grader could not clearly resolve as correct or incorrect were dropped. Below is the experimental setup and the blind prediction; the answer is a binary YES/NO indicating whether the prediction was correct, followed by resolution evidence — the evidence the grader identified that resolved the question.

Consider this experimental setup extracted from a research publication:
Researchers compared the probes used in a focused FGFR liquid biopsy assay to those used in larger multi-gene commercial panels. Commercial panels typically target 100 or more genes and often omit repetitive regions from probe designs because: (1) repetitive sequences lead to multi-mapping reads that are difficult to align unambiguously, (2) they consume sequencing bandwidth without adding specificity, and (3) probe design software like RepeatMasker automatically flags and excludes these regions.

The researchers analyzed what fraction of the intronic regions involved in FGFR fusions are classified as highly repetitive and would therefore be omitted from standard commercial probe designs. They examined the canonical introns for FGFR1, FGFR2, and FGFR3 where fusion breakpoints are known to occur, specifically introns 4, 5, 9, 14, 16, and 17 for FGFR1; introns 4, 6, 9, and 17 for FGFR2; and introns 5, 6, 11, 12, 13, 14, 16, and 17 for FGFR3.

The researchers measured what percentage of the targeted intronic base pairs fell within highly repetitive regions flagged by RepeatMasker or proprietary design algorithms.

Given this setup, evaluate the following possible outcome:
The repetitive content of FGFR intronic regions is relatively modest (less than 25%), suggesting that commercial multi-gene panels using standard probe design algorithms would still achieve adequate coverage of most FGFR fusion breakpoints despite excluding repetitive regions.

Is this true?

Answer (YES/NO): NO